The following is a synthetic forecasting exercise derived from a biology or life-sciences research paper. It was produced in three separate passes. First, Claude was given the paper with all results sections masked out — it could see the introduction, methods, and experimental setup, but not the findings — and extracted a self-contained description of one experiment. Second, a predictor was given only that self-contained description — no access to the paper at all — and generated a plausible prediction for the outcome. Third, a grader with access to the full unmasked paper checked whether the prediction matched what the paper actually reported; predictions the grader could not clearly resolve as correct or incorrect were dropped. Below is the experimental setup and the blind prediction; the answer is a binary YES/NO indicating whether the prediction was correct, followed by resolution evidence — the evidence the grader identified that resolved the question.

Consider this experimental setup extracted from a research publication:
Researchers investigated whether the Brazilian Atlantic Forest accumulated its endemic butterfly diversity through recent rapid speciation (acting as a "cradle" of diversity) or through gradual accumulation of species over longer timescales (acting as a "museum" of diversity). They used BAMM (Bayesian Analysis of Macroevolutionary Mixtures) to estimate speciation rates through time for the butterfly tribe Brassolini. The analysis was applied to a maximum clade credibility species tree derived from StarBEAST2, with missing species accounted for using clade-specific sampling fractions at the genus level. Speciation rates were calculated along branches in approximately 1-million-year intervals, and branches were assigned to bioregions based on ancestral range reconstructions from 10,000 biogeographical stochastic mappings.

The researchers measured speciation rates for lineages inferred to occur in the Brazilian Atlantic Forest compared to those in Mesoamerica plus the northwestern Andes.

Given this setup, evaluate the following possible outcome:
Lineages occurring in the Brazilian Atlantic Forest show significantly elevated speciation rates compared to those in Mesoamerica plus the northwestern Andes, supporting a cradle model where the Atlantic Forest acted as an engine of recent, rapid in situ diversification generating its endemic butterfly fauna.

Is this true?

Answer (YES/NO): NO